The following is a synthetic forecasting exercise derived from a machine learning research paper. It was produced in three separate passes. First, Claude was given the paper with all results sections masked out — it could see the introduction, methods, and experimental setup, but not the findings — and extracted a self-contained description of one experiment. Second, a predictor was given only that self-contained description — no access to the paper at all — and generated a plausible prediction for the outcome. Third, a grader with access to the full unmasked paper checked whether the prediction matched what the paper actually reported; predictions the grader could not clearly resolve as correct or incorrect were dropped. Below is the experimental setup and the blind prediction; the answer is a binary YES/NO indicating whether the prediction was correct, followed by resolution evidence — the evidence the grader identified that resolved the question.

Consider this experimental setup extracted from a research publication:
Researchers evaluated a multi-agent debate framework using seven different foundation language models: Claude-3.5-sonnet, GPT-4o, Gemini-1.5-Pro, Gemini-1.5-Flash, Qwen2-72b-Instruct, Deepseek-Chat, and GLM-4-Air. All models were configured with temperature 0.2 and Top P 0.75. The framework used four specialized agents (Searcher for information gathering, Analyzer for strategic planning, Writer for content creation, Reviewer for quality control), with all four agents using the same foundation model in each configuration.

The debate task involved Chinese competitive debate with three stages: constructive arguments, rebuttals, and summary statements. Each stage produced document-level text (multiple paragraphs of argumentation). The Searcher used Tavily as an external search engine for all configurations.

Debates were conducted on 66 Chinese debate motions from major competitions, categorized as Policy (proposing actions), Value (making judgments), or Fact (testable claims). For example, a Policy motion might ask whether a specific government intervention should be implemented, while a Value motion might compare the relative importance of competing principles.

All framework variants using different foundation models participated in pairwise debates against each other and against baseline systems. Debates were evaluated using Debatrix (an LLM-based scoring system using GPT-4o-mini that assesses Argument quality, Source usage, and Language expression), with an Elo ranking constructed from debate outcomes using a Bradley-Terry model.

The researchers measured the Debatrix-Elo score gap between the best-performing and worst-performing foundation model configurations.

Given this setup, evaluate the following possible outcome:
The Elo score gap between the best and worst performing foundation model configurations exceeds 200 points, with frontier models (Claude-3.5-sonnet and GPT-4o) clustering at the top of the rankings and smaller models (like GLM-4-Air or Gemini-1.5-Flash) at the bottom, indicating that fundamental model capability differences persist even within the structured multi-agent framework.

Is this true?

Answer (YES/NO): NO